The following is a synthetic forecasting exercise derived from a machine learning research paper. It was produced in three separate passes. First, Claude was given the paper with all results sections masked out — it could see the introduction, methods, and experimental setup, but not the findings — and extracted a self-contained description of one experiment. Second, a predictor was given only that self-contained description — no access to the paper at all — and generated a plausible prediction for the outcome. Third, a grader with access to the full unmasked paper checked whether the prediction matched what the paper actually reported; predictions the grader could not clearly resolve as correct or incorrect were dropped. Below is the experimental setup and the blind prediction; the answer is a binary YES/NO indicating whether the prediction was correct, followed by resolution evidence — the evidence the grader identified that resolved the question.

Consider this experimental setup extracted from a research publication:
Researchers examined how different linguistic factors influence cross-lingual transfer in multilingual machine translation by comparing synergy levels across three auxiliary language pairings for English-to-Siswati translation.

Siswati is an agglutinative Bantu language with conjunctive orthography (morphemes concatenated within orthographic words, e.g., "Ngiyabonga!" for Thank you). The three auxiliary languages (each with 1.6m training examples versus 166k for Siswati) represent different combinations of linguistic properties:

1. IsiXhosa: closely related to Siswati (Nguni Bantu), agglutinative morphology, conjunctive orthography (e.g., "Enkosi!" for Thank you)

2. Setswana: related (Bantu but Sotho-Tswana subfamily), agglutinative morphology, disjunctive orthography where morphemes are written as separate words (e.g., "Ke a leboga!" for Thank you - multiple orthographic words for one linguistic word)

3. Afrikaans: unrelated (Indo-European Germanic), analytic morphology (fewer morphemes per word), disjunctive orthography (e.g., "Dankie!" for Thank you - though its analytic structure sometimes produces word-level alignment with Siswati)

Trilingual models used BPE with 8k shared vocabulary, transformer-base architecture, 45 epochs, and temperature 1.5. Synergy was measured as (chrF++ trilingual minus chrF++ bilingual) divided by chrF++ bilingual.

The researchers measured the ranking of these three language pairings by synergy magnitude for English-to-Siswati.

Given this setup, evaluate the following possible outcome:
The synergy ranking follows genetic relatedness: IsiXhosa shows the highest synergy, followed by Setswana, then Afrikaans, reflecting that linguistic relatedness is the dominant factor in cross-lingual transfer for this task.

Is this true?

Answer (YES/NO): NO